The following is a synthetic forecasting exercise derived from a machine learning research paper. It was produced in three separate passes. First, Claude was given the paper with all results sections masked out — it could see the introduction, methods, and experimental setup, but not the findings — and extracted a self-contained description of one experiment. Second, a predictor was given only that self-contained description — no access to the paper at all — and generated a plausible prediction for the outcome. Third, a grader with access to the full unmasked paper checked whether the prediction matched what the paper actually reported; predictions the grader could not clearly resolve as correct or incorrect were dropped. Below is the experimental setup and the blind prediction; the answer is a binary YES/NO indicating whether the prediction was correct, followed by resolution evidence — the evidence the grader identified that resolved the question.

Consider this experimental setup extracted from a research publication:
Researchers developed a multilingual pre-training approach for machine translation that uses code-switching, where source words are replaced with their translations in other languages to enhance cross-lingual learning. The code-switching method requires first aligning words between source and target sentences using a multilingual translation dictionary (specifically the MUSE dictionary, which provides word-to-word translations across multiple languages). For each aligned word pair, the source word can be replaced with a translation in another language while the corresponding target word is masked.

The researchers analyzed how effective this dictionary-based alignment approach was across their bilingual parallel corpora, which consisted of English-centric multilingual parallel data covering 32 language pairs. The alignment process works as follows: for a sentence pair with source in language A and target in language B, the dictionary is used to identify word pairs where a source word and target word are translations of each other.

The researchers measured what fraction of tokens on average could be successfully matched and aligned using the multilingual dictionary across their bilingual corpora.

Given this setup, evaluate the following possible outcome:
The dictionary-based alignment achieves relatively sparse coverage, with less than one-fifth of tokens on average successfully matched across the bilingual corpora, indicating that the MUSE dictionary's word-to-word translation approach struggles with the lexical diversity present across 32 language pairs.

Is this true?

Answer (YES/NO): NO